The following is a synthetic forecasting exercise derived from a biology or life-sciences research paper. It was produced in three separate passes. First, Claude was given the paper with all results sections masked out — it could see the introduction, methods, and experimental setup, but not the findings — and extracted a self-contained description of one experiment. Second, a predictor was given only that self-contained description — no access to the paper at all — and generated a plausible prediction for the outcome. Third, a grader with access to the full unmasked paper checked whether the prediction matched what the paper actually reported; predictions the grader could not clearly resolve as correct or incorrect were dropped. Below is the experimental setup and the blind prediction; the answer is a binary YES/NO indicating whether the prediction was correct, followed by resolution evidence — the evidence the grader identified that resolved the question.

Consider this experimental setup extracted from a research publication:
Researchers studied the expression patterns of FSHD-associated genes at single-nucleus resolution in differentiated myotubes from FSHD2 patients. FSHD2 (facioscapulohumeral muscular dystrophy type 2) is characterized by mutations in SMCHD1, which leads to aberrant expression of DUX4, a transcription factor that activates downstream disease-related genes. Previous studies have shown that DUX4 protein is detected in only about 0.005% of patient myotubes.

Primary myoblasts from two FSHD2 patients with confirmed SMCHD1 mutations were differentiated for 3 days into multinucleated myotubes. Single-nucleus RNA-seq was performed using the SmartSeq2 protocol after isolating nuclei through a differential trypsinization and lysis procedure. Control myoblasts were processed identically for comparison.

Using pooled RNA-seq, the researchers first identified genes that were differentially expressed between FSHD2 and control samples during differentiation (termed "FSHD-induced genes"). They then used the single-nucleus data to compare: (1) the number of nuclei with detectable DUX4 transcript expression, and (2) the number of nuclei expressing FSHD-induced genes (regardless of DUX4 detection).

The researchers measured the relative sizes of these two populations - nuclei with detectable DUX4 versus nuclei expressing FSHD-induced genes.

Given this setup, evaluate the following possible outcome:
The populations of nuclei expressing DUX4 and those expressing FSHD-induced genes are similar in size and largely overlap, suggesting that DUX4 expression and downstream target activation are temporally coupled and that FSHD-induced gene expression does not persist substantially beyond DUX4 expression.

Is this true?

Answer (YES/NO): NO